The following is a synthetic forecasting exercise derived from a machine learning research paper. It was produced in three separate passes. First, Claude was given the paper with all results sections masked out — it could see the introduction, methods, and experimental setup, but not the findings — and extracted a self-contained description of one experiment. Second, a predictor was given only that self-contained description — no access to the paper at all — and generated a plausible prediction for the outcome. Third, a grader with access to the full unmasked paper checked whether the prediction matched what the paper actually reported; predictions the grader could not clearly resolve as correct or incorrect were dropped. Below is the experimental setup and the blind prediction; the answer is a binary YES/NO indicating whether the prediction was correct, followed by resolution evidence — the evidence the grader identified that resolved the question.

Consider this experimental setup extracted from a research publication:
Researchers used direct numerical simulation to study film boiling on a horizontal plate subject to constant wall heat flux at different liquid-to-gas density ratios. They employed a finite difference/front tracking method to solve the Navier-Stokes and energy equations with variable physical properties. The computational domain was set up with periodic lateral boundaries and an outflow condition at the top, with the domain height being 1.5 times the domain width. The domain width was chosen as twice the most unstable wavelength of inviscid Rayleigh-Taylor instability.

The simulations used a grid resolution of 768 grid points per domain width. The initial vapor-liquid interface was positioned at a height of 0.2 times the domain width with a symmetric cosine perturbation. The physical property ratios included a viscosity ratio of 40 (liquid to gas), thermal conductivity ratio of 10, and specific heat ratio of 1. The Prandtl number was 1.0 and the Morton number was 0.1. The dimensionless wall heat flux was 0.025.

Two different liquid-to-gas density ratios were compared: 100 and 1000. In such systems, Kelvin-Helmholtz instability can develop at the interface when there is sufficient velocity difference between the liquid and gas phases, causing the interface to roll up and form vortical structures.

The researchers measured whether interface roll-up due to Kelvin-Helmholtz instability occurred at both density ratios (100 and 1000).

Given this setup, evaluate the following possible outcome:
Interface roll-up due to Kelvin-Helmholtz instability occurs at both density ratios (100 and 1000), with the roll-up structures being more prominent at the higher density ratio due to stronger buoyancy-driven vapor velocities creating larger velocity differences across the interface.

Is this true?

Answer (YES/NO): NO